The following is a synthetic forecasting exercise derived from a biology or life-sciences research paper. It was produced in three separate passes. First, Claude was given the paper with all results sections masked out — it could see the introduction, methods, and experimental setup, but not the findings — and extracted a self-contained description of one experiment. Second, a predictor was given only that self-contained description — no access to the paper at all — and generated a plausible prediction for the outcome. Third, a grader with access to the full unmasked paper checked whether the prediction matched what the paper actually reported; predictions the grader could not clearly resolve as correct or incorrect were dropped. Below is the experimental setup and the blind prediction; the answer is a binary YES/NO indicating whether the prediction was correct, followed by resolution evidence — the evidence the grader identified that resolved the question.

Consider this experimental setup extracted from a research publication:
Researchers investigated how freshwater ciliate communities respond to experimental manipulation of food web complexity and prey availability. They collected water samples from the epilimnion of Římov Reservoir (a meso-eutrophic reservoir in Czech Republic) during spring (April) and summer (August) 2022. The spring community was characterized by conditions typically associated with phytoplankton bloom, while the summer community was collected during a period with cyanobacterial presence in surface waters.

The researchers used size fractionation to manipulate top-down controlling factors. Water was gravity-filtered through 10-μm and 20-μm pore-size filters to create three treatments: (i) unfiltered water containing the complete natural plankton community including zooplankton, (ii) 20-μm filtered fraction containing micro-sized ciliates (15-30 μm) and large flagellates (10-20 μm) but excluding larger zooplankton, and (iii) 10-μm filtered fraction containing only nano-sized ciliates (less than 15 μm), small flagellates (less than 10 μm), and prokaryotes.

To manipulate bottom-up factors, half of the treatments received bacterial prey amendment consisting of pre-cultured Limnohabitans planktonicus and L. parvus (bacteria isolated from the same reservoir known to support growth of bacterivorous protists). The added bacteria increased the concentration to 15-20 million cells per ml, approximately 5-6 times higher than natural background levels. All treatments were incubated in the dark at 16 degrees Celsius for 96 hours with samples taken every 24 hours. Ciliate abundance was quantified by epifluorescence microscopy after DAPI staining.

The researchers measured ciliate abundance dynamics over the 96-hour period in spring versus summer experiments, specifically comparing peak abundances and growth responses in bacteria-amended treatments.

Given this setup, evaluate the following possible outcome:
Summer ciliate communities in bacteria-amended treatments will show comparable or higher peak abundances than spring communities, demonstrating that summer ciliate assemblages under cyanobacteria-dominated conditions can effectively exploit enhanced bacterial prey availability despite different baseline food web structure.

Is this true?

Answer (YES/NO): NO